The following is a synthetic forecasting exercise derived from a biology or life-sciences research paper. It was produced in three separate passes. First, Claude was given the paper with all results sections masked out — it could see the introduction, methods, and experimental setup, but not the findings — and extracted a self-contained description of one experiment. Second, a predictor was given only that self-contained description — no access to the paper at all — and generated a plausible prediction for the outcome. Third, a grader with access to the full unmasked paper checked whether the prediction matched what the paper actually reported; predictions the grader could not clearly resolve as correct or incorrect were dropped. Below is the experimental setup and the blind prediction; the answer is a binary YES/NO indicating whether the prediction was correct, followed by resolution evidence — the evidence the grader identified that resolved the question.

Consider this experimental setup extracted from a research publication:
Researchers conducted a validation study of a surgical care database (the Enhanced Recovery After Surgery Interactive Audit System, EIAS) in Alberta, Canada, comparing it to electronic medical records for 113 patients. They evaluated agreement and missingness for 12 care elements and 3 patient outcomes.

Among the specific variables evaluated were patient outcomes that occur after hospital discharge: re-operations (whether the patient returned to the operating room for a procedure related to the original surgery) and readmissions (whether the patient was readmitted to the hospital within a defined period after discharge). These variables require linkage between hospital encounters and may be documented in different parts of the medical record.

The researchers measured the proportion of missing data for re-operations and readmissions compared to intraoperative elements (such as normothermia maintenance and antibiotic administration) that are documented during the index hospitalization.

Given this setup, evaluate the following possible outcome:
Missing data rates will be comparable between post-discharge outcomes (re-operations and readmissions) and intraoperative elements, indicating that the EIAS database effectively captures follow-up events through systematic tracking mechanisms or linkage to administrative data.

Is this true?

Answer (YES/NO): NO